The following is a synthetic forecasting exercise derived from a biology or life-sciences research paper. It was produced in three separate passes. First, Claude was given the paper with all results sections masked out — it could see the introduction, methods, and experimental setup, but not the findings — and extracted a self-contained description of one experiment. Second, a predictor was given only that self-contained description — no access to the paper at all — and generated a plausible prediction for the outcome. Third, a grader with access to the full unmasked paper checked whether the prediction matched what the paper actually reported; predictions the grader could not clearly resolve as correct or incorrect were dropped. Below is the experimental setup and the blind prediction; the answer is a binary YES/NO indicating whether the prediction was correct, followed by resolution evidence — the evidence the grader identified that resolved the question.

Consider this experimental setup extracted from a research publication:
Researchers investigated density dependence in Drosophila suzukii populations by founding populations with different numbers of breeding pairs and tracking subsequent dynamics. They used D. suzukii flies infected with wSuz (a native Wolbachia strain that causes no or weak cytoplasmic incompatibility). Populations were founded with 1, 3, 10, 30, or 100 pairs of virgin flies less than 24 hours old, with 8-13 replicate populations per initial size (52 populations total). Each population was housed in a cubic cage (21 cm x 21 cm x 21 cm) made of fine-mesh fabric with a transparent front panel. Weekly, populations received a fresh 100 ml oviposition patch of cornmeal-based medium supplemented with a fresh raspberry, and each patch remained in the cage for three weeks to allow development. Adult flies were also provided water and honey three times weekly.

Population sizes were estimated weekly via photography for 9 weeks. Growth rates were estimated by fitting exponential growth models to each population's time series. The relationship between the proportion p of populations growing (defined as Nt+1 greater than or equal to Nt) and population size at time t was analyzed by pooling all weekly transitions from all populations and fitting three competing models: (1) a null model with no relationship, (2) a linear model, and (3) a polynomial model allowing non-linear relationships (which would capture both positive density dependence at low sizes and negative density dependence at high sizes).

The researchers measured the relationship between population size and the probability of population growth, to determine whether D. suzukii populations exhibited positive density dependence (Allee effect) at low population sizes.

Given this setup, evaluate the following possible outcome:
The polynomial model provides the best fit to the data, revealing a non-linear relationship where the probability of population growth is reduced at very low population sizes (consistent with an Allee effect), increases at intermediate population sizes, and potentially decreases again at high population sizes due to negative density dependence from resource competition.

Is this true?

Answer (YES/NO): NO